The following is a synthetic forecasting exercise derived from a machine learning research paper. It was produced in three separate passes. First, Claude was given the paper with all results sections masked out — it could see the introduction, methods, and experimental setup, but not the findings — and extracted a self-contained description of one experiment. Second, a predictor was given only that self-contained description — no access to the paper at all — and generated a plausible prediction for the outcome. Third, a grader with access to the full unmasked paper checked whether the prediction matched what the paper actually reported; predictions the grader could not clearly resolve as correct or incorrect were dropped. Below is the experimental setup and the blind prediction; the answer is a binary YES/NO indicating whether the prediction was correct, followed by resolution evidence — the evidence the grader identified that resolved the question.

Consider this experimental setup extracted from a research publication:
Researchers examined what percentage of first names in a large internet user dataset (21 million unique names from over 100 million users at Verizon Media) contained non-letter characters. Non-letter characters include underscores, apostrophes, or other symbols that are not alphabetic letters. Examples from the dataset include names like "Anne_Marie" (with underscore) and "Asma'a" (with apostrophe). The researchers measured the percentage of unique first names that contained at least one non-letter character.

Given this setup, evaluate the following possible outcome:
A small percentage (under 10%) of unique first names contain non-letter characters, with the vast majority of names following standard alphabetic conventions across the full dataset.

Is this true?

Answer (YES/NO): NO